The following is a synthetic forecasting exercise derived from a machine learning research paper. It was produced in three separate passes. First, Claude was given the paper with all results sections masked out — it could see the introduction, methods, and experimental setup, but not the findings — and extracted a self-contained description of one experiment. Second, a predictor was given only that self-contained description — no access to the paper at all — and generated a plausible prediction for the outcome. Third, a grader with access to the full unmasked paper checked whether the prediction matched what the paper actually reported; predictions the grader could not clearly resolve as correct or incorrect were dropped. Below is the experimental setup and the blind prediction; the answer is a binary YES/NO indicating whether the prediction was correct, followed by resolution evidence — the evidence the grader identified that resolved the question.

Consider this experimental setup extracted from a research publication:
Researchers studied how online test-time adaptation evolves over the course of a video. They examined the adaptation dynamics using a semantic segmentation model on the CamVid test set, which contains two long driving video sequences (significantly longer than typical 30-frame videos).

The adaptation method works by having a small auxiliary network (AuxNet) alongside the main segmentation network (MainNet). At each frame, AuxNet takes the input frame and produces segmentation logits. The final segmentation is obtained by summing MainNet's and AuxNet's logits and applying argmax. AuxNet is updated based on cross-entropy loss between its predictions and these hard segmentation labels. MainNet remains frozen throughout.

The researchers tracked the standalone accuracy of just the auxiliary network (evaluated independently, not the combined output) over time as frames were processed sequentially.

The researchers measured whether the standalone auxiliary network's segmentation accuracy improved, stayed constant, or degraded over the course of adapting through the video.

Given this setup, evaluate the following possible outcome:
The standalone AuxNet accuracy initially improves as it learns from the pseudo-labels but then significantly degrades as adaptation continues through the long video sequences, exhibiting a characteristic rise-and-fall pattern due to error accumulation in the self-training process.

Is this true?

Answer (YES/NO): NO